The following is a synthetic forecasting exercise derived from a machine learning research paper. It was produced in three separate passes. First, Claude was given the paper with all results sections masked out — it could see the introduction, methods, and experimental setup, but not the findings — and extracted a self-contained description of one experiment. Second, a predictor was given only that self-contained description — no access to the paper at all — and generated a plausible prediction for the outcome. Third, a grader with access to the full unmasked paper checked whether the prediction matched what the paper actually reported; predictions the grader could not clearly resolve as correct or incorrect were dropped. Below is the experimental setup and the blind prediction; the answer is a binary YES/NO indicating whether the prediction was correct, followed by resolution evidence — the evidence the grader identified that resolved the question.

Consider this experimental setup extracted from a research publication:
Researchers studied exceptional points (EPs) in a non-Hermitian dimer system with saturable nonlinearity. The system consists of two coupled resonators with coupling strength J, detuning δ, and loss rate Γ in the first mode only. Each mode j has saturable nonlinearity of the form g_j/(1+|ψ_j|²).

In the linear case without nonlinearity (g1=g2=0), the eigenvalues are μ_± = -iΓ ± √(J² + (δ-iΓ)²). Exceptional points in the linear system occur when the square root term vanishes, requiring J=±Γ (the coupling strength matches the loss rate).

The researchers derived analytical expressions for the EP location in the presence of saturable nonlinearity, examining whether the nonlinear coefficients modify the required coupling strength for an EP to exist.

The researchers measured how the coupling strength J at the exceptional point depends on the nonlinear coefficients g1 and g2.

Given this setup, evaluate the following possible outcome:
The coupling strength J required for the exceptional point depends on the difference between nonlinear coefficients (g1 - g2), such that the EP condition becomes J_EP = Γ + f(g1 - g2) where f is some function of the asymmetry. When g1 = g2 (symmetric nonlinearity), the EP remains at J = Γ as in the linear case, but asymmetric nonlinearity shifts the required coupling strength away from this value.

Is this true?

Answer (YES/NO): NO